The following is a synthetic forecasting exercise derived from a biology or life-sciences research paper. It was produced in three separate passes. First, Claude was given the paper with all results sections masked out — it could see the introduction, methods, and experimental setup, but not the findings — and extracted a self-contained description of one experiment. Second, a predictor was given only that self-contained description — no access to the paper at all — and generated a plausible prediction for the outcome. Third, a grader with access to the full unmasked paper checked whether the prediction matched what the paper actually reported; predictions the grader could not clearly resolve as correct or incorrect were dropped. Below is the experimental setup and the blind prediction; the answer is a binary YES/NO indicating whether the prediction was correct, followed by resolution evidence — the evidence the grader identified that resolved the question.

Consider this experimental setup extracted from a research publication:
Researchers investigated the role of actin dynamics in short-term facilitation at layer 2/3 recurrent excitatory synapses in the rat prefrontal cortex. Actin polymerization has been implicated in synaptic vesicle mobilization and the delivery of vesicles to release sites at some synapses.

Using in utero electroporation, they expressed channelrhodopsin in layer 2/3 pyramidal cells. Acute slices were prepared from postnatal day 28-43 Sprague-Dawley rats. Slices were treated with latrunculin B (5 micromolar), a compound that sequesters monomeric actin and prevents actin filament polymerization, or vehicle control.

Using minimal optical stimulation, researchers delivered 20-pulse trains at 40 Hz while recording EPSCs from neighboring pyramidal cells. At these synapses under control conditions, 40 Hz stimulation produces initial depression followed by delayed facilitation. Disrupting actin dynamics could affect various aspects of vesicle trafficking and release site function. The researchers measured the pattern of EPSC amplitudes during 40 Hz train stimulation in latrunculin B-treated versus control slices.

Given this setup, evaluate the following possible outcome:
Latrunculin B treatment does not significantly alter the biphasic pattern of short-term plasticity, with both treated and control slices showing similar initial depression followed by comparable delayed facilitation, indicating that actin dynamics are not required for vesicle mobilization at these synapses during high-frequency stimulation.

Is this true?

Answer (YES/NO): NO